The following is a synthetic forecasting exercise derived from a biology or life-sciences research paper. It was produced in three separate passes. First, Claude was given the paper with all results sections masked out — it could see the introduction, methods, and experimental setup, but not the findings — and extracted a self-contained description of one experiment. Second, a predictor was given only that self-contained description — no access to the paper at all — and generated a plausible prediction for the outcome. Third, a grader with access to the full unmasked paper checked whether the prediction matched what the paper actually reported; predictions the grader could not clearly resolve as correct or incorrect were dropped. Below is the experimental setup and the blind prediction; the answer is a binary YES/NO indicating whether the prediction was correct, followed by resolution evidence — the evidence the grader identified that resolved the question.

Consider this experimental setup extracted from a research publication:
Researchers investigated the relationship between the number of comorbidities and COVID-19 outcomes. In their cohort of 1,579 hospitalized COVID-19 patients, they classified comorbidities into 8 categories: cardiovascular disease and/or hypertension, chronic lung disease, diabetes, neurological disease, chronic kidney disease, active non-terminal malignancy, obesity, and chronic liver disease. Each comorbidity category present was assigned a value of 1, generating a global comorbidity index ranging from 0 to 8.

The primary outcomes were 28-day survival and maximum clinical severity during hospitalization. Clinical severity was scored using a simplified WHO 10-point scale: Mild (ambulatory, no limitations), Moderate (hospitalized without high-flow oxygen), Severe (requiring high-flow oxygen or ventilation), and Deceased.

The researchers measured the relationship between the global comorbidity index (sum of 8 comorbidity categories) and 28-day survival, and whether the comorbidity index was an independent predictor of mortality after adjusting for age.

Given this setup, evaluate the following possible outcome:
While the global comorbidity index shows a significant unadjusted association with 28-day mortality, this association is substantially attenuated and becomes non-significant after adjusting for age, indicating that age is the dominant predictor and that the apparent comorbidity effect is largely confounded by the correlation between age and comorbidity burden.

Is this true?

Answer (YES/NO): YES